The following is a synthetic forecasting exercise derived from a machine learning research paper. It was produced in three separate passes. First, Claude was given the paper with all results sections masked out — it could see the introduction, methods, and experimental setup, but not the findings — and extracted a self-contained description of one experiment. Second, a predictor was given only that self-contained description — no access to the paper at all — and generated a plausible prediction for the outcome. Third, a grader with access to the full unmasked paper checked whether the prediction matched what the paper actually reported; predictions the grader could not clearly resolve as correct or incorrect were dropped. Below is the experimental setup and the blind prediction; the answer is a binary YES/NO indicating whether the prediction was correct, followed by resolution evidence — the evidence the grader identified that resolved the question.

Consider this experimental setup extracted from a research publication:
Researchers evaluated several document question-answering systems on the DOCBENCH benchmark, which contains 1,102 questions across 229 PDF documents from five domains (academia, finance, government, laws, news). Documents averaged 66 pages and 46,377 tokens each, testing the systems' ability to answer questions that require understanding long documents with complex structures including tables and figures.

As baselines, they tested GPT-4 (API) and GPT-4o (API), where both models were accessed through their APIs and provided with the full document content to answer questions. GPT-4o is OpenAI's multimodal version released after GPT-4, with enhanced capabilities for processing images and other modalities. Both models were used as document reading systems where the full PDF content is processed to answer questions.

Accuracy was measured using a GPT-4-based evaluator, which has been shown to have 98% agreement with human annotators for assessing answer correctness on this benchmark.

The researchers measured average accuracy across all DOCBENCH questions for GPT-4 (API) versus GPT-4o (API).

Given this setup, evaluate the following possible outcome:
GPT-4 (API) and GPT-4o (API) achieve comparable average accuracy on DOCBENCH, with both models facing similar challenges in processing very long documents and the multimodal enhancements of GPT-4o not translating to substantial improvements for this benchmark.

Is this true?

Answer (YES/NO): NO